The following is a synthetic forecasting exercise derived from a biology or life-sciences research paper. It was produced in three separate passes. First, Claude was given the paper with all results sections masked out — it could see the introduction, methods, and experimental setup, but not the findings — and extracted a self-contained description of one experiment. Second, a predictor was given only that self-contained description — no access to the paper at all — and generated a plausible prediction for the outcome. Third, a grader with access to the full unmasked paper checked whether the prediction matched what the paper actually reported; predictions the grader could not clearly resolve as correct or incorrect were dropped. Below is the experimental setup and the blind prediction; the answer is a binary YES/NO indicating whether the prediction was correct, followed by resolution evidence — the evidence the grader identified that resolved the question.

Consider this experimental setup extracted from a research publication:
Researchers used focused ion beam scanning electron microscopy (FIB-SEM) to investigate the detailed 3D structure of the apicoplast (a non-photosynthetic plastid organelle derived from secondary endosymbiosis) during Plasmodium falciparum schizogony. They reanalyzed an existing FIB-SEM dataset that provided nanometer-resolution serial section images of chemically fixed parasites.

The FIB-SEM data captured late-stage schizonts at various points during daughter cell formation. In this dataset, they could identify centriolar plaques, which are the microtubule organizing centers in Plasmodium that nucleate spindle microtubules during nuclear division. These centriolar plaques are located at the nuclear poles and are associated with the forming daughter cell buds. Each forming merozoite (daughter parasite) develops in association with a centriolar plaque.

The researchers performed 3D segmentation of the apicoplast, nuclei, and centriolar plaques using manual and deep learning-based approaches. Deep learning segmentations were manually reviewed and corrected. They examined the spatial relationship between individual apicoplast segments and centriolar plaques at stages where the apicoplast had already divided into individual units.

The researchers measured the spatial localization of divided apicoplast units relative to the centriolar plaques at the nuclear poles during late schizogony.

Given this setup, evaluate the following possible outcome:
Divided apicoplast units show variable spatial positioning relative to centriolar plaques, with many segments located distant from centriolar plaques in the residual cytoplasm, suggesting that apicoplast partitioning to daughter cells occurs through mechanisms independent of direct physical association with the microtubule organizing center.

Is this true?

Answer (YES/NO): NO